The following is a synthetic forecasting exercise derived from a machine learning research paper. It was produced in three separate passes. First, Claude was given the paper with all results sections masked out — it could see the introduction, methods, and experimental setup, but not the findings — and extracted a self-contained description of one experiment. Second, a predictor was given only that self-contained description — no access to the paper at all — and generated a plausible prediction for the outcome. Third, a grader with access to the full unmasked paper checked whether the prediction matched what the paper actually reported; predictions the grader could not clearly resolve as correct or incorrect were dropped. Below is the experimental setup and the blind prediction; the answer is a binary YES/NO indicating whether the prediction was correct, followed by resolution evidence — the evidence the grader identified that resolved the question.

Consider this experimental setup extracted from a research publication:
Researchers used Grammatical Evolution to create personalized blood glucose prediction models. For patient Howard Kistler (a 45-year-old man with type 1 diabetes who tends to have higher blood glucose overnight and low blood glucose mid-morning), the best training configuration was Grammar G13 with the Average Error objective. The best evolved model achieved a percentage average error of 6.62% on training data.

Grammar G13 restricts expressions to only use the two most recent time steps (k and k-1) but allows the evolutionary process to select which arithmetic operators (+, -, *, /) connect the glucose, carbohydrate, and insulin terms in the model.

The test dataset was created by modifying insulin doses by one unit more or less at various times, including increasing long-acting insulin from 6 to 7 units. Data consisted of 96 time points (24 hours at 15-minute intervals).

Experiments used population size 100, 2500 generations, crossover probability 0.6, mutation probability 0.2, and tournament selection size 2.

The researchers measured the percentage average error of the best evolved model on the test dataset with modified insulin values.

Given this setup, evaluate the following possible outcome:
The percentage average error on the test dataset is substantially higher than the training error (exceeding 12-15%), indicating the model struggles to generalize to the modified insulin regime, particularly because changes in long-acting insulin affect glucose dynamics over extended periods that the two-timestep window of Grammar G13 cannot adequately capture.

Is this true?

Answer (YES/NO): NO